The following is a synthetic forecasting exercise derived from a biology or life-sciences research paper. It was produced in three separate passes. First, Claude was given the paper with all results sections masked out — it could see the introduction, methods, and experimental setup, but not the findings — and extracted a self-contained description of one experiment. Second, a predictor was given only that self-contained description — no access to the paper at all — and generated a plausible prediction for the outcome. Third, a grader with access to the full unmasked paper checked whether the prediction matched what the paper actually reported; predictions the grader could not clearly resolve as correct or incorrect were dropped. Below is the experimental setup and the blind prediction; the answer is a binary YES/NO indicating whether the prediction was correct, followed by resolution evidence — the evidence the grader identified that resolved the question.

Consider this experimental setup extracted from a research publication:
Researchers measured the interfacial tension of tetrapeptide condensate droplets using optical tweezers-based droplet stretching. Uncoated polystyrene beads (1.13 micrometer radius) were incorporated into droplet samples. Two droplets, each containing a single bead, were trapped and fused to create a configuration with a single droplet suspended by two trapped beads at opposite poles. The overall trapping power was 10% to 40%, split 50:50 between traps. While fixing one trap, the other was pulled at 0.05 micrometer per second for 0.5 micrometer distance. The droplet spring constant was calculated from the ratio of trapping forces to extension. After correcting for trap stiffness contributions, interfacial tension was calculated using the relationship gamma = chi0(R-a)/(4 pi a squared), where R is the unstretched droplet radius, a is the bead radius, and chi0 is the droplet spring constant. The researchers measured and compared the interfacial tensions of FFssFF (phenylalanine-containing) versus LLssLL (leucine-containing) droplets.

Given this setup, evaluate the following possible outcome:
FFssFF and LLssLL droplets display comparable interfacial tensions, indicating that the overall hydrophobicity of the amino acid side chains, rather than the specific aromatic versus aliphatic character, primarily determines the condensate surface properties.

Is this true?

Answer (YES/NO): YES